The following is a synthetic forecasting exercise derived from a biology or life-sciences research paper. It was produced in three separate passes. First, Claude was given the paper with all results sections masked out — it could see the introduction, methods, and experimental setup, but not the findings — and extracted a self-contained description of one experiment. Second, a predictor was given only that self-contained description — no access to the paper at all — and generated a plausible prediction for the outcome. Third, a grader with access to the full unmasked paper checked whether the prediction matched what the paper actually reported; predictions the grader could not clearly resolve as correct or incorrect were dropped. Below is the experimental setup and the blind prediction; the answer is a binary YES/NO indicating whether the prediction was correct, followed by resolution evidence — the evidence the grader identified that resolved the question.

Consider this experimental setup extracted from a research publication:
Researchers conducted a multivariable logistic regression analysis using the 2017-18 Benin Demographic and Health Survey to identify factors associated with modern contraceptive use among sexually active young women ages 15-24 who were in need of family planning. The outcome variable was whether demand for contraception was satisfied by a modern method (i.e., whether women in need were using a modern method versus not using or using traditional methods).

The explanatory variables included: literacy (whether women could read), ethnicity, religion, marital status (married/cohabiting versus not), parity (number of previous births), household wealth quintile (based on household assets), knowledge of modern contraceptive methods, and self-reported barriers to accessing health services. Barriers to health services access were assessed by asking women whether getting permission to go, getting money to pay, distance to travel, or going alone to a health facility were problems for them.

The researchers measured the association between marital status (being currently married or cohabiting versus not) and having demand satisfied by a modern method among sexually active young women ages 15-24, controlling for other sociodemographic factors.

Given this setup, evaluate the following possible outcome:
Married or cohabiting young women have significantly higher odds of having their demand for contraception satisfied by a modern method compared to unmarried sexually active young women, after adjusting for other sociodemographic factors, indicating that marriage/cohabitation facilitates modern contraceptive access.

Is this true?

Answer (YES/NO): NO